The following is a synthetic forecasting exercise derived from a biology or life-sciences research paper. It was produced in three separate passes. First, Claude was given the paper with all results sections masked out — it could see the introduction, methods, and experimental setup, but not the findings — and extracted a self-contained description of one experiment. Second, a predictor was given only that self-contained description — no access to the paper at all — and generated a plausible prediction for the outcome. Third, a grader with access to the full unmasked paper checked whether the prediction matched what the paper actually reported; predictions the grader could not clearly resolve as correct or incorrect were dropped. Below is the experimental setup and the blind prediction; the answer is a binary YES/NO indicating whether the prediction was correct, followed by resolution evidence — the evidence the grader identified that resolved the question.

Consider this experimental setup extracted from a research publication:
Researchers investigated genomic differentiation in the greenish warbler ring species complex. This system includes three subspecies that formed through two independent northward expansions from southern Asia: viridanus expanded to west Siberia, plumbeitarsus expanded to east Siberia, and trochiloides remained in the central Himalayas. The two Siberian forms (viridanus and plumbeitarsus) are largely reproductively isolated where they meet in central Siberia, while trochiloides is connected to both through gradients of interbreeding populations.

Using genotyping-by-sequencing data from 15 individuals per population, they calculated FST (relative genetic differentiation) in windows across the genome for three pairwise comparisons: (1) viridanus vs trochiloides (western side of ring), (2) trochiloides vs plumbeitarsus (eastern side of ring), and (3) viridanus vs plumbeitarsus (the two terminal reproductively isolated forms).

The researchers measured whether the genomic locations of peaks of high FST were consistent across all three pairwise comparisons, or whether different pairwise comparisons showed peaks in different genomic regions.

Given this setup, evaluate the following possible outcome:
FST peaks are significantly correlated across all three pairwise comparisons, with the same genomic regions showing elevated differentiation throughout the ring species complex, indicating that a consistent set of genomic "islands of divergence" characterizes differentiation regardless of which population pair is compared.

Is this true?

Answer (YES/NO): YES